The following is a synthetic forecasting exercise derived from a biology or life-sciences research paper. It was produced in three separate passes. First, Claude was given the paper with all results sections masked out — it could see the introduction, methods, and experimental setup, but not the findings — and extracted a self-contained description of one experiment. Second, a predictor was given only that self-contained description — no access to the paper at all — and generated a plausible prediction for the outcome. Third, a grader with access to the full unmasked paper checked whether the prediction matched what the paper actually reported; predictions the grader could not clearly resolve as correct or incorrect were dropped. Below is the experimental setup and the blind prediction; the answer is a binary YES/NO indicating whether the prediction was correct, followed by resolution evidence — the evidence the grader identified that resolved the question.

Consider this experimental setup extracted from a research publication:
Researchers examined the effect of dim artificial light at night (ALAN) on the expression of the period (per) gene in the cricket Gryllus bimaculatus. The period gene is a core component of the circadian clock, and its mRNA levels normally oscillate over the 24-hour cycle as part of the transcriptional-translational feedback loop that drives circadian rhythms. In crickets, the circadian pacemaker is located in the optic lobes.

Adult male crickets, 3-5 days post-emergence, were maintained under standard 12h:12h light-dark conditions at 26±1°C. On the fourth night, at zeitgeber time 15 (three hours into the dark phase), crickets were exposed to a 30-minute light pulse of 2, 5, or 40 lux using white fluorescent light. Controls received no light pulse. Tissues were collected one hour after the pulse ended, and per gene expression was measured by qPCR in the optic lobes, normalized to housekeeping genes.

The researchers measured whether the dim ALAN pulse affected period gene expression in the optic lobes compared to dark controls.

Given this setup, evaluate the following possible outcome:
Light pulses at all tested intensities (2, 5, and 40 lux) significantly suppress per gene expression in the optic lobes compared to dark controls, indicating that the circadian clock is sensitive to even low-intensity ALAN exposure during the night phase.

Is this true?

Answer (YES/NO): NO